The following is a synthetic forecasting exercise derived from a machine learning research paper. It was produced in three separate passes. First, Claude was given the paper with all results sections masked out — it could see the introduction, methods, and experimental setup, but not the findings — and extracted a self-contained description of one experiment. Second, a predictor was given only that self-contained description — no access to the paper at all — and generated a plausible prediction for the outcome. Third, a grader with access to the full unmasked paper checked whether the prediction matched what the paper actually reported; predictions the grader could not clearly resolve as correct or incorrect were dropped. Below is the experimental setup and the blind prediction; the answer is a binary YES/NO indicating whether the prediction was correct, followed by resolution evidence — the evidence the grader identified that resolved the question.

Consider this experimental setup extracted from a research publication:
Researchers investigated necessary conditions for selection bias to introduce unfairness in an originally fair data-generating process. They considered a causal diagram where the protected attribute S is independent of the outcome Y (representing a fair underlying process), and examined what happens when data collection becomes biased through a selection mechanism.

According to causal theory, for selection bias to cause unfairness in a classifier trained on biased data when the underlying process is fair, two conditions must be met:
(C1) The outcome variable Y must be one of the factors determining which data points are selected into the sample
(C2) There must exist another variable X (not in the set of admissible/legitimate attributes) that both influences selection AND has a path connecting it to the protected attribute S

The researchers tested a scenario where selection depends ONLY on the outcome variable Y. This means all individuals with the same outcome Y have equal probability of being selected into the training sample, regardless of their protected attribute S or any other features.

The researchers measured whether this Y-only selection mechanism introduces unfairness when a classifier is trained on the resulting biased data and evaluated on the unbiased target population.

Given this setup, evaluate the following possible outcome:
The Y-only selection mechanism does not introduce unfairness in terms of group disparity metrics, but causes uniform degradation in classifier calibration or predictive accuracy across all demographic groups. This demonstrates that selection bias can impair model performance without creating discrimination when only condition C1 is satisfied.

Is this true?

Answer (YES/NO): NO